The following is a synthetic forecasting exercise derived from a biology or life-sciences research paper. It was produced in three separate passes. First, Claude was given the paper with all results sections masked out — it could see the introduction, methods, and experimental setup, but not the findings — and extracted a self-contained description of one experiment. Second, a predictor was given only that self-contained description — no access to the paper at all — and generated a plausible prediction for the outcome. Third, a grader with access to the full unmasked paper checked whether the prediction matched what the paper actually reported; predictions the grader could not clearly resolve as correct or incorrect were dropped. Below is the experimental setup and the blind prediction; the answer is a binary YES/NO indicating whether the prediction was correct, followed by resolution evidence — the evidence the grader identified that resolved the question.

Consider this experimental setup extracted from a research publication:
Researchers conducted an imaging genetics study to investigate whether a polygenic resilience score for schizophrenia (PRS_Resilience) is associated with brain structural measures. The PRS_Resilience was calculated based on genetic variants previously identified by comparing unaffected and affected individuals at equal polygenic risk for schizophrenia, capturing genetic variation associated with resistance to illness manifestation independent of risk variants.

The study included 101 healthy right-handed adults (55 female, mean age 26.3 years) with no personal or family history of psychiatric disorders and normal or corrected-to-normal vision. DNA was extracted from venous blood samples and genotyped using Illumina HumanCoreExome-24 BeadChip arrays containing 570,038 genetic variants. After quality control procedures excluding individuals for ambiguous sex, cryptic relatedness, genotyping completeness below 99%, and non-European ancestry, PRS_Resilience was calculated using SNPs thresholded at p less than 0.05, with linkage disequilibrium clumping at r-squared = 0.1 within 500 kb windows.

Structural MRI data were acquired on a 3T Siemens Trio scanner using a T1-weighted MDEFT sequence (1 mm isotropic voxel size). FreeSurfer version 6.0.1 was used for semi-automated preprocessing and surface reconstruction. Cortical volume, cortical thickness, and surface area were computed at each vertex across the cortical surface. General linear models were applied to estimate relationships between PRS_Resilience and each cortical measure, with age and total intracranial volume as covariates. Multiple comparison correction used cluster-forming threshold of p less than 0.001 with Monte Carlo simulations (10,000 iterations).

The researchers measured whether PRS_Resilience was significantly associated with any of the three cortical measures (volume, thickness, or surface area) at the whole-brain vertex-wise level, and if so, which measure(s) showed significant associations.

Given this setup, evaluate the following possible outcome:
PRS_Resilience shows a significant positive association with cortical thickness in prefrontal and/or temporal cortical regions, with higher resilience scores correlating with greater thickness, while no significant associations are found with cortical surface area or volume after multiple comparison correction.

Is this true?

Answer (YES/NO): NO